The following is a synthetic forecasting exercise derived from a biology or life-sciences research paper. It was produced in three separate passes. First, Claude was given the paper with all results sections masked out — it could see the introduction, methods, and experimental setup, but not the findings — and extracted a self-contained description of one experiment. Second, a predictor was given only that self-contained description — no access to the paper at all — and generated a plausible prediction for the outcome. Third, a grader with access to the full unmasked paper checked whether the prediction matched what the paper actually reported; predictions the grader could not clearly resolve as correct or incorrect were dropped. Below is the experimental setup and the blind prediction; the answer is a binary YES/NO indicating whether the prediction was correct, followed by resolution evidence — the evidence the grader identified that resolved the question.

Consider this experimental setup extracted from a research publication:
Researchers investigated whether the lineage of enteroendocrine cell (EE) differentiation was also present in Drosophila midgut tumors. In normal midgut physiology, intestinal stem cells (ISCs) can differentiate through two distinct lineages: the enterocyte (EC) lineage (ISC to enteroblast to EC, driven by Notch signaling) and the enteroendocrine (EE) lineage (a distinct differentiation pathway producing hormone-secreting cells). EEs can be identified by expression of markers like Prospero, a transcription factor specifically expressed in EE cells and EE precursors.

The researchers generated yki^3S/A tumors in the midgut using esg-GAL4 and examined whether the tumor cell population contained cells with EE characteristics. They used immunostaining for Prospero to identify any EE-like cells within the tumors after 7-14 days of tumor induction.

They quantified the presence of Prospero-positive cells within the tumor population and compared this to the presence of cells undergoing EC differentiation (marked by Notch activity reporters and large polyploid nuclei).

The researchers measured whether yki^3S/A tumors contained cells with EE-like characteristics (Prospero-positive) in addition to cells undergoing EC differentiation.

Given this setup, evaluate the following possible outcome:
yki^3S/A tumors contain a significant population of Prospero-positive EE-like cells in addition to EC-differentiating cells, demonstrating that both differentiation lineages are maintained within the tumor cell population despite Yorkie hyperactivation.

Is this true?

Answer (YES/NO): NO